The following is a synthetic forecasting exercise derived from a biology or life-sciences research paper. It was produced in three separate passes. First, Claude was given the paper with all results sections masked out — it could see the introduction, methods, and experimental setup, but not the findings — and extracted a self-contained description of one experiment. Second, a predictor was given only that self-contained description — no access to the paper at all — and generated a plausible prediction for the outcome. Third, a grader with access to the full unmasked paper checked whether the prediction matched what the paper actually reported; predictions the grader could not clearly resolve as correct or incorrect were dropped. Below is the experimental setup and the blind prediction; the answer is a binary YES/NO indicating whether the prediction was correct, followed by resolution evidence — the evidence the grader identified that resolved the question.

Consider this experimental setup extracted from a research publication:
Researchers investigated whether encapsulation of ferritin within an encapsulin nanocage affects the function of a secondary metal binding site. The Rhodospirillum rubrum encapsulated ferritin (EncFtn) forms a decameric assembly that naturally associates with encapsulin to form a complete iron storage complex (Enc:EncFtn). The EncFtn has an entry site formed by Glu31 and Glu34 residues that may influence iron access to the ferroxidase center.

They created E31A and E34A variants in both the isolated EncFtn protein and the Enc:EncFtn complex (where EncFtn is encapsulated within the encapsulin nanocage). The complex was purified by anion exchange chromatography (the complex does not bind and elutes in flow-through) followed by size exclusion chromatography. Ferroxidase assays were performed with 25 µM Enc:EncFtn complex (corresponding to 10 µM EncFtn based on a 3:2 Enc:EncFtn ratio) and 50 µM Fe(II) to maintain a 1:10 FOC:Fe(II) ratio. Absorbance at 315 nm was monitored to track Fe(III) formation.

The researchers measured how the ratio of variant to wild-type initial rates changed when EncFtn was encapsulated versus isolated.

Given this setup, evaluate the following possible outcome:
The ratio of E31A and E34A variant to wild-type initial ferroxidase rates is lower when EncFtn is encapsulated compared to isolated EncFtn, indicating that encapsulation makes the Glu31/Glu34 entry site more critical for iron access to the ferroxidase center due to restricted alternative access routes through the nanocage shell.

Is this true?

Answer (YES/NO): NO